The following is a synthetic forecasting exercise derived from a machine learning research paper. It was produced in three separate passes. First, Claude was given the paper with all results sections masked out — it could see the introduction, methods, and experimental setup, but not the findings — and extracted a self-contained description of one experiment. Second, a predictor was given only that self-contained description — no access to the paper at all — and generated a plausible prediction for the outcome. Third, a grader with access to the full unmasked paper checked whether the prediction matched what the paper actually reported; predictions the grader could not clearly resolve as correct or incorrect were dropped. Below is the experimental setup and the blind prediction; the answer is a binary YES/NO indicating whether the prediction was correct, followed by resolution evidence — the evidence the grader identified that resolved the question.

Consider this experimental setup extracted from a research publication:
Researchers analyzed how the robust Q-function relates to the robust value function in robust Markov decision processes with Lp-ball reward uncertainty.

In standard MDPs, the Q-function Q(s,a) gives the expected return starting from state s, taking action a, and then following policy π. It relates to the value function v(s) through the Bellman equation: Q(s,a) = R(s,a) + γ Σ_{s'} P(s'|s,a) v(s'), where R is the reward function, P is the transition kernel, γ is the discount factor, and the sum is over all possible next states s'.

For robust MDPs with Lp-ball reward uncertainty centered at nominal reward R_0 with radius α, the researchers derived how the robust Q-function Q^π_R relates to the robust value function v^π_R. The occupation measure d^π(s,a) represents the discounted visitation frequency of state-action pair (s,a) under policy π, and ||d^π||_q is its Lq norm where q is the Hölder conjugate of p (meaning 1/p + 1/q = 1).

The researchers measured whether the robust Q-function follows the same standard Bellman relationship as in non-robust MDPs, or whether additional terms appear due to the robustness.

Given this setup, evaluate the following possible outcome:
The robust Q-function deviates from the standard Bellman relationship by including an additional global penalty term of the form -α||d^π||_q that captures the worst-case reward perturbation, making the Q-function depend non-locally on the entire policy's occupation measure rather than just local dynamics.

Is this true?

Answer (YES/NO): NO